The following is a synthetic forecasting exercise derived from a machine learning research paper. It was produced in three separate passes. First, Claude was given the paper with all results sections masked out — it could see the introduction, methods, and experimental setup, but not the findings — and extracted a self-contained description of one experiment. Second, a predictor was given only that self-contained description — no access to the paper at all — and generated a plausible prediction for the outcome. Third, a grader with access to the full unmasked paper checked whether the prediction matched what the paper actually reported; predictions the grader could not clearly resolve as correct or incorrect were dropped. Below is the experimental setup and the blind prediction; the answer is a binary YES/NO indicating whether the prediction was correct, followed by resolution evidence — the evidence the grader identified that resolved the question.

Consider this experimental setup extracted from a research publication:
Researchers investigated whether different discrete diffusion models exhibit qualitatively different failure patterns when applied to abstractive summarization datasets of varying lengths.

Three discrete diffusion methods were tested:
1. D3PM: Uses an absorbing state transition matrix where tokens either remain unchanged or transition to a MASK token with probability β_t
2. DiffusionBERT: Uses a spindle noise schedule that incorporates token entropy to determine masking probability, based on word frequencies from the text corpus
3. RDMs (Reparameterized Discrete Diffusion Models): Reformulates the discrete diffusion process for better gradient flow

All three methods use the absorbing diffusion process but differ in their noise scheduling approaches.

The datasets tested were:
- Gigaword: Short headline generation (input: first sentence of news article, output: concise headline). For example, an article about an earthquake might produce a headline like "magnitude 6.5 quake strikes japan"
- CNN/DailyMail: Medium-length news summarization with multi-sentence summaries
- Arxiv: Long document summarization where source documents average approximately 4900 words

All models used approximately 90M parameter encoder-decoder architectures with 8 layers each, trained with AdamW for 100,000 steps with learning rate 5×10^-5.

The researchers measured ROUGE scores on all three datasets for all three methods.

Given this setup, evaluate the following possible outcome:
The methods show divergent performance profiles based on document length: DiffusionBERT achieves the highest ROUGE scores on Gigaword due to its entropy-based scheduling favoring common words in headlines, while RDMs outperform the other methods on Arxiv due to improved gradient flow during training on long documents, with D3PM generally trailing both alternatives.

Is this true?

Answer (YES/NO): NO